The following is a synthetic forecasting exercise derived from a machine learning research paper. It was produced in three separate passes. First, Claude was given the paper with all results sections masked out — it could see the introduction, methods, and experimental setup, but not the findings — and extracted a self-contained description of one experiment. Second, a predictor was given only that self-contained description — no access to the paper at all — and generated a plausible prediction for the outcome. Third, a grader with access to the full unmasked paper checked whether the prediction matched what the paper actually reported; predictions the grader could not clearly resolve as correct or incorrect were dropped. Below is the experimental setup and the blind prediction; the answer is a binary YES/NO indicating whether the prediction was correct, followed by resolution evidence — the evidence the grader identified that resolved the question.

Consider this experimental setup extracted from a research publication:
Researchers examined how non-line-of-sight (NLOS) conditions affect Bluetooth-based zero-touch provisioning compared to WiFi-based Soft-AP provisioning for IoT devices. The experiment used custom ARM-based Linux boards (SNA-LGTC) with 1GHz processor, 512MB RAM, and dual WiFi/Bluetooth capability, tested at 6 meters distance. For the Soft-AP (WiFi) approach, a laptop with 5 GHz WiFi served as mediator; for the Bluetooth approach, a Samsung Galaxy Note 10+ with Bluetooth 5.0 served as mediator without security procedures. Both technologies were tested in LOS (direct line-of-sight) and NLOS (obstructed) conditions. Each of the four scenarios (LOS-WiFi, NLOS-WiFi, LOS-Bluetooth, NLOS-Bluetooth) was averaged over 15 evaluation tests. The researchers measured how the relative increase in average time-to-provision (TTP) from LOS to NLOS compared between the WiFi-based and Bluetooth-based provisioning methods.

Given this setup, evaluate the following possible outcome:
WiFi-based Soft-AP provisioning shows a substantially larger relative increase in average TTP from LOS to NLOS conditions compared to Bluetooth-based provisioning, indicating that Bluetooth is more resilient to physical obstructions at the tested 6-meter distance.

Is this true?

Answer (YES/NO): NO